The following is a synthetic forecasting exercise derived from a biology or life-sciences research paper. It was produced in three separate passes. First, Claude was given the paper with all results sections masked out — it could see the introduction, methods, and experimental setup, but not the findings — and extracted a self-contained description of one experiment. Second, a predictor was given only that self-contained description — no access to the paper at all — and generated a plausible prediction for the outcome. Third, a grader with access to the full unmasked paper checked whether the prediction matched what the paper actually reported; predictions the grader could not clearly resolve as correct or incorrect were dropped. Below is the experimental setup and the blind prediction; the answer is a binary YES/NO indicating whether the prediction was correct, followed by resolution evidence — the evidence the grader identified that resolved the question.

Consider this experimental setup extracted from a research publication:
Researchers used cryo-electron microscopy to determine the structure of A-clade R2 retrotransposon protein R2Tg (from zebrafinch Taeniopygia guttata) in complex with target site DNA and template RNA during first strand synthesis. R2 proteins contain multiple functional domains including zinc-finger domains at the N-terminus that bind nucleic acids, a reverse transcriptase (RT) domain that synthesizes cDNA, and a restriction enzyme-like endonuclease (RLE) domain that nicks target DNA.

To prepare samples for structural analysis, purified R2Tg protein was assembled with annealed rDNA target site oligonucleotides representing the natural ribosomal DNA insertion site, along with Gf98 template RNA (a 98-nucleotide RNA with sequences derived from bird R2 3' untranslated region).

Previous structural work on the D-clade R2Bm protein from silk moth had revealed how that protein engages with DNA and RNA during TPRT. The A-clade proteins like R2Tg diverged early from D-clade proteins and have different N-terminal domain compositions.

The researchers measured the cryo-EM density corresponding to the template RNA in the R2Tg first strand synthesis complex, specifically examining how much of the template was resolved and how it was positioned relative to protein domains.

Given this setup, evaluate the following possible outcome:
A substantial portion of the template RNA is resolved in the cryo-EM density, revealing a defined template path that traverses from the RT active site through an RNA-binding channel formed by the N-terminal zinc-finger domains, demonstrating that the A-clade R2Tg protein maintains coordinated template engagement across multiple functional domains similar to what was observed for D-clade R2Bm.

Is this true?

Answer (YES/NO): NO